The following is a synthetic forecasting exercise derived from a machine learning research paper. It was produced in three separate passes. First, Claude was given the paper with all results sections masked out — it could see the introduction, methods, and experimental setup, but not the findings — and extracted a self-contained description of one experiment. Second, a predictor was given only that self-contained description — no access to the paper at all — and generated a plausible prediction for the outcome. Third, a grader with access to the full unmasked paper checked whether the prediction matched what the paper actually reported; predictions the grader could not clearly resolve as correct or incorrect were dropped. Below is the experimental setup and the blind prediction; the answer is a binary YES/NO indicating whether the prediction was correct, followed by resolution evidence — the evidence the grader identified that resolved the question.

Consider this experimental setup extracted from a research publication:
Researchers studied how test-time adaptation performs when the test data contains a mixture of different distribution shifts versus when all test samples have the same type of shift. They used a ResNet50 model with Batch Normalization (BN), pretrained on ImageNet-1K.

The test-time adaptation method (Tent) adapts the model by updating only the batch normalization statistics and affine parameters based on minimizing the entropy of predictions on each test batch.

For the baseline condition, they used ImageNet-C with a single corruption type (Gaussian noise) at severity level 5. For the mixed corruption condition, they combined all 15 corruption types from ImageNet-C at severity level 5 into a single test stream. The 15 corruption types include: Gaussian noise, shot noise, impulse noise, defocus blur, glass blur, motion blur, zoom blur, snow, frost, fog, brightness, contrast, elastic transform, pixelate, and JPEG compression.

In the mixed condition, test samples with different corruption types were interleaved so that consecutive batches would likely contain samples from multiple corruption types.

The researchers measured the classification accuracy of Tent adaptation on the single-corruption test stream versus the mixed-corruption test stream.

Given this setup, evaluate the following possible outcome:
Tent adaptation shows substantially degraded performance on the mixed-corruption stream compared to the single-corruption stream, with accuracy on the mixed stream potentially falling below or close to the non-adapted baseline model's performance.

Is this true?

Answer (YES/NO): YES